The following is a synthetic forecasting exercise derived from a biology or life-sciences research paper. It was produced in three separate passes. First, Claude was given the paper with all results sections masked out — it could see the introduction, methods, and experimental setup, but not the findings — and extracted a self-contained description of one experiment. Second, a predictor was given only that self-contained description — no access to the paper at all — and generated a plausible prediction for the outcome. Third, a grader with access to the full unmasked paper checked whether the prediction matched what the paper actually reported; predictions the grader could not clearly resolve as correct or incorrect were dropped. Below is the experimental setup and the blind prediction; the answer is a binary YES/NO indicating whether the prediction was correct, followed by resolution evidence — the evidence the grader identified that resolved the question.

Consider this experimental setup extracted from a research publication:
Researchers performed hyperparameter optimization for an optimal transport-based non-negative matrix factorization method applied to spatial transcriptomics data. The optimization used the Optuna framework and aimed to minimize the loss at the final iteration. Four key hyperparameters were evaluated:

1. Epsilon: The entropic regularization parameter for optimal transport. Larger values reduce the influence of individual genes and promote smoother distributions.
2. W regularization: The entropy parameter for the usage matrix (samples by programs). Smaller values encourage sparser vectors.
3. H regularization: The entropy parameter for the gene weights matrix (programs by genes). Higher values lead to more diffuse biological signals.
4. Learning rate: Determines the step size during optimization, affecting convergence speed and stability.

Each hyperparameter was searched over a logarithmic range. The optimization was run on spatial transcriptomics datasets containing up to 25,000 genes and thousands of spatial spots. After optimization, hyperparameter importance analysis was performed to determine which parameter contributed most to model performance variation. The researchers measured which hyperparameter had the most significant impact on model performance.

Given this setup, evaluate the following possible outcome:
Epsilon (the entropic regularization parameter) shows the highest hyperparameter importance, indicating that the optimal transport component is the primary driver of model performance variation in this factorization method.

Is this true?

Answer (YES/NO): YES